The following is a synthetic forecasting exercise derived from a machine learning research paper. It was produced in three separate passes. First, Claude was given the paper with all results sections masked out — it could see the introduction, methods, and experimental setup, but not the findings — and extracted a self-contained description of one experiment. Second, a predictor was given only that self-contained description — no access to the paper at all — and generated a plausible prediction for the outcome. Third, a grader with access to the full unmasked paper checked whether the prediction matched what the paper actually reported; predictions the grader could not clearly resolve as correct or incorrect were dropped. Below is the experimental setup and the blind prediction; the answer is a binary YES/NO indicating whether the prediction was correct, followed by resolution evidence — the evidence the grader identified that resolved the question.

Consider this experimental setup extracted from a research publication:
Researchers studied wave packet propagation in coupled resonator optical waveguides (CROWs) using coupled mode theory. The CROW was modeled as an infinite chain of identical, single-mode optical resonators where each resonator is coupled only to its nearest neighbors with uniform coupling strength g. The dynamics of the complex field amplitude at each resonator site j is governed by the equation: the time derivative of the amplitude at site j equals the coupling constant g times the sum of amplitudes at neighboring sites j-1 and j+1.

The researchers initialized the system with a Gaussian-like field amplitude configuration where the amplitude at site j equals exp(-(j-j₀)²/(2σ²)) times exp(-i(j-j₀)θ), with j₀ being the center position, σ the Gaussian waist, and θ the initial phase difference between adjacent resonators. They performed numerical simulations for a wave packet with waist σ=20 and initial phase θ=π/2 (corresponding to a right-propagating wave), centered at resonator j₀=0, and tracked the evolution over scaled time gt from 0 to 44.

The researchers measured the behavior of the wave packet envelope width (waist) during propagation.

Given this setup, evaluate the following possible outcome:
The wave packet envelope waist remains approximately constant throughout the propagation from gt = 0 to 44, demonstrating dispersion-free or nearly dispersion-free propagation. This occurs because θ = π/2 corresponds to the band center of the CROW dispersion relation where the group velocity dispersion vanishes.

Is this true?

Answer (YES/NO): YES